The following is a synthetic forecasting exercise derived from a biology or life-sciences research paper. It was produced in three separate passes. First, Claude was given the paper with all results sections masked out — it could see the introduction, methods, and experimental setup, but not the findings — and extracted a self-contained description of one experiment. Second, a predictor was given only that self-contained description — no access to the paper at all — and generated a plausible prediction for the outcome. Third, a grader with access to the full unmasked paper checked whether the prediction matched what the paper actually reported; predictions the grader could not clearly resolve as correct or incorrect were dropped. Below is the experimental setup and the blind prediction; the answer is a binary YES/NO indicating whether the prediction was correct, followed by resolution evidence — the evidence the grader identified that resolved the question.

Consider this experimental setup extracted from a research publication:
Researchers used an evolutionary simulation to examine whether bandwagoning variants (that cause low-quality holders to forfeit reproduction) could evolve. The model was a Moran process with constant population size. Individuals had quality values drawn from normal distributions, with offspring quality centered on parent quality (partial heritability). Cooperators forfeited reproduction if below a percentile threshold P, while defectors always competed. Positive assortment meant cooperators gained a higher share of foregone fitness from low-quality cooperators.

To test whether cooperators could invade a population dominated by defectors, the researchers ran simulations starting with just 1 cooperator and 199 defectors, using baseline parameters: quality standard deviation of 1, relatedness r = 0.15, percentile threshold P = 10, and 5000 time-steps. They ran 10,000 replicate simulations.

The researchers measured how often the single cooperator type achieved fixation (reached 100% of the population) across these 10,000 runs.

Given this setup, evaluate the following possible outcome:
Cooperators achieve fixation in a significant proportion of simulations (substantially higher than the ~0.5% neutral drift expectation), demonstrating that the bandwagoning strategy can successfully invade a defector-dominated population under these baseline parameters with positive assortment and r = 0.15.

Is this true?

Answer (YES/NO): NO